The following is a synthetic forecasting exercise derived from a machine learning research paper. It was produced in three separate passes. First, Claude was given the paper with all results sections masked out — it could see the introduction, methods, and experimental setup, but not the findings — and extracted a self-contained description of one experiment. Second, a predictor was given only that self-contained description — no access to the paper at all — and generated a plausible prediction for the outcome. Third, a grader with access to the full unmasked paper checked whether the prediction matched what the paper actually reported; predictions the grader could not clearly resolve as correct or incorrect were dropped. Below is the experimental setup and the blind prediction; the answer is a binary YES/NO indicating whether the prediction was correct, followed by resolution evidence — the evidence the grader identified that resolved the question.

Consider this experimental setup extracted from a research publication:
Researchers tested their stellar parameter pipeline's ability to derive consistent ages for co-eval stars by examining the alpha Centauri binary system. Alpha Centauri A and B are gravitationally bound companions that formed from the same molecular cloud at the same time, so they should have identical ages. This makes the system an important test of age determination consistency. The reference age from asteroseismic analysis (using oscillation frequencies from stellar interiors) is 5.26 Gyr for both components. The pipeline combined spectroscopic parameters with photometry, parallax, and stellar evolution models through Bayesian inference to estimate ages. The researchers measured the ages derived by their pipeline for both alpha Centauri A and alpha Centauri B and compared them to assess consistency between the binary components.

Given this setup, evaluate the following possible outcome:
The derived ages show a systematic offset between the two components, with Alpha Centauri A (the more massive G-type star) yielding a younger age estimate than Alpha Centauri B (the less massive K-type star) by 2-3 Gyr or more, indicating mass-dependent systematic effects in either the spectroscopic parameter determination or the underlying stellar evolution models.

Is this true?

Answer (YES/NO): NO